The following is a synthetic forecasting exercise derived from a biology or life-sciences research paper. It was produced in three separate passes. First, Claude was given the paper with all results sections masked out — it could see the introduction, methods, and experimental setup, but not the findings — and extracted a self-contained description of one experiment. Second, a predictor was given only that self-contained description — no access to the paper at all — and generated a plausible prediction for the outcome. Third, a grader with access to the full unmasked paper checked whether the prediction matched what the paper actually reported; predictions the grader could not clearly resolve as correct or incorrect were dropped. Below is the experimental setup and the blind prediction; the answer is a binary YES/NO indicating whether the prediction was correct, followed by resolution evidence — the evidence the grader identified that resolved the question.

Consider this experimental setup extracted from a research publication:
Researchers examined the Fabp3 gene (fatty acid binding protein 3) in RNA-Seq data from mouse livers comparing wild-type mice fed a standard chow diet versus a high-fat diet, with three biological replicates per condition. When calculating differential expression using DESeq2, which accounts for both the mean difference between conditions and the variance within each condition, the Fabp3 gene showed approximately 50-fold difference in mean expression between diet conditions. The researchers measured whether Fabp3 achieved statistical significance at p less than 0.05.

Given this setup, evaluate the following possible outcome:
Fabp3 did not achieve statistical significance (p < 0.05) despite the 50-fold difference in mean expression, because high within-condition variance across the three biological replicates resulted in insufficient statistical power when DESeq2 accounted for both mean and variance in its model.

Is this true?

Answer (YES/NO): YES